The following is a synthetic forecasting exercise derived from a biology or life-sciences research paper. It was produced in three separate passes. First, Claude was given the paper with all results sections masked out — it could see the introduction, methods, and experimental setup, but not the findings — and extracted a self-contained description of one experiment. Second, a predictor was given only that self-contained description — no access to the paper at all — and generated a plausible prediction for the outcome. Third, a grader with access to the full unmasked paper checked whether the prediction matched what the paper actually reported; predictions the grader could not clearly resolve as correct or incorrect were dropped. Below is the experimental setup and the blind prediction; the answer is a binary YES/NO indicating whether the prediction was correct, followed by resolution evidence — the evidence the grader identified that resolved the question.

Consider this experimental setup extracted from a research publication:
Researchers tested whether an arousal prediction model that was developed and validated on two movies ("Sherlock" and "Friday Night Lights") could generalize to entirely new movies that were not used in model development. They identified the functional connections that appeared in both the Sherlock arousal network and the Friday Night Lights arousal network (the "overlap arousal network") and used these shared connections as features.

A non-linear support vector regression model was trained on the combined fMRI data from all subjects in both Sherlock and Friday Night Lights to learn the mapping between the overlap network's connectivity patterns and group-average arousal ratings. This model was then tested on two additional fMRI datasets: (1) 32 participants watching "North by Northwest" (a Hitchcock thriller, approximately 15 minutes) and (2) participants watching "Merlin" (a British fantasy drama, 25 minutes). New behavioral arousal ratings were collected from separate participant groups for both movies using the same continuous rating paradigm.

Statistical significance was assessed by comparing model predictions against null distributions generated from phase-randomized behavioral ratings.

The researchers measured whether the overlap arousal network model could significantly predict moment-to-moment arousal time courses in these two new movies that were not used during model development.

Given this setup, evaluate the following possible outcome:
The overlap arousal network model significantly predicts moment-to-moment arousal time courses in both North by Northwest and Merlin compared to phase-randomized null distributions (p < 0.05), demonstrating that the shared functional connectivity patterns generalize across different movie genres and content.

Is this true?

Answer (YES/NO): YES